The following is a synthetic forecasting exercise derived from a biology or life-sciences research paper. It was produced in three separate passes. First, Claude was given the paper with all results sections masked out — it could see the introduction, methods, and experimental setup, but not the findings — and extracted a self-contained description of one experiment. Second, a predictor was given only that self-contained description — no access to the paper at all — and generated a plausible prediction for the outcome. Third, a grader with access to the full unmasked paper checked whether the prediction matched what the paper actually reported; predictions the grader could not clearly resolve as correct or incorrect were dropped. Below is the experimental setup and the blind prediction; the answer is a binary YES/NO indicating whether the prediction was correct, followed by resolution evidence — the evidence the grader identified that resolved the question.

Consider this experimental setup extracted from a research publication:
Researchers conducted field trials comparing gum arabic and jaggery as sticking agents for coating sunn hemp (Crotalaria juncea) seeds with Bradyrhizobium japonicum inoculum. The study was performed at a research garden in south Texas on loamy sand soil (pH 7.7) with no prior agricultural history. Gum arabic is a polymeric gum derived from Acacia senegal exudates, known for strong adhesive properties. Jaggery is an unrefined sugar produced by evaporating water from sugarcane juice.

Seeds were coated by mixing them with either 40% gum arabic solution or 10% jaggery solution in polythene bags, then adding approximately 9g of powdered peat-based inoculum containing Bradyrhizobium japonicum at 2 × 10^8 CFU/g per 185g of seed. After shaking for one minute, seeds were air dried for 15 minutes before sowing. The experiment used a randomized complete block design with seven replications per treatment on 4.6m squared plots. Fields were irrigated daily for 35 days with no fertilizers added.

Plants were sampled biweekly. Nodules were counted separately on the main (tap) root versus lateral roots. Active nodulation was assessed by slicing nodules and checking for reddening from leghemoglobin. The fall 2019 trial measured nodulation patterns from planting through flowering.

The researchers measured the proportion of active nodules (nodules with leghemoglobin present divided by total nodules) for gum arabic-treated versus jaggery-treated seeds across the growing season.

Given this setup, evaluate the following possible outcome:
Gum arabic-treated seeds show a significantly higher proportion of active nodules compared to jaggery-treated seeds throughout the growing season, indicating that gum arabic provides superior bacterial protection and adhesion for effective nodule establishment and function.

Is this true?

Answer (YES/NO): NO